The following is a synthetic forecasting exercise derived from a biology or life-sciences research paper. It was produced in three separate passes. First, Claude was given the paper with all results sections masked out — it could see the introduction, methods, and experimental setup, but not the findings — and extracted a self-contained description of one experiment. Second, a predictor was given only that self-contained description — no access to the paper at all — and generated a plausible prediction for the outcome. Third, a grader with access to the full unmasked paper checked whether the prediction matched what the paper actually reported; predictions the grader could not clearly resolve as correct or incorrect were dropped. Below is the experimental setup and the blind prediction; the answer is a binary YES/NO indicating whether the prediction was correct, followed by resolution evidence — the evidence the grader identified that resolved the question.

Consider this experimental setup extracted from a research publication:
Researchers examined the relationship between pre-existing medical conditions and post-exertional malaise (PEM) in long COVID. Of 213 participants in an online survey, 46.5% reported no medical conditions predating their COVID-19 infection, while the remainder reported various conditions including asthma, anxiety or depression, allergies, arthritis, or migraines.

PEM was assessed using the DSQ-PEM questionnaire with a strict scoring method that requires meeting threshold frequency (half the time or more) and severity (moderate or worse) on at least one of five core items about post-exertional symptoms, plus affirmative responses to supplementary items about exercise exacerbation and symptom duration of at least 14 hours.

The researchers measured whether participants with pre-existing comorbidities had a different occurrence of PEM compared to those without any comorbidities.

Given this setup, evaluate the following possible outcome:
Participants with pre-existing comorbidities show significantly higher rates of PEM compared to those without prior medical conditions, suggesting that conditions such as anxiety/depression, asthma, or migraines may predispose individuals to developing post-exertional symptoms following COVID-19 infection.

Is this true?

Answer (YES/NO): YES